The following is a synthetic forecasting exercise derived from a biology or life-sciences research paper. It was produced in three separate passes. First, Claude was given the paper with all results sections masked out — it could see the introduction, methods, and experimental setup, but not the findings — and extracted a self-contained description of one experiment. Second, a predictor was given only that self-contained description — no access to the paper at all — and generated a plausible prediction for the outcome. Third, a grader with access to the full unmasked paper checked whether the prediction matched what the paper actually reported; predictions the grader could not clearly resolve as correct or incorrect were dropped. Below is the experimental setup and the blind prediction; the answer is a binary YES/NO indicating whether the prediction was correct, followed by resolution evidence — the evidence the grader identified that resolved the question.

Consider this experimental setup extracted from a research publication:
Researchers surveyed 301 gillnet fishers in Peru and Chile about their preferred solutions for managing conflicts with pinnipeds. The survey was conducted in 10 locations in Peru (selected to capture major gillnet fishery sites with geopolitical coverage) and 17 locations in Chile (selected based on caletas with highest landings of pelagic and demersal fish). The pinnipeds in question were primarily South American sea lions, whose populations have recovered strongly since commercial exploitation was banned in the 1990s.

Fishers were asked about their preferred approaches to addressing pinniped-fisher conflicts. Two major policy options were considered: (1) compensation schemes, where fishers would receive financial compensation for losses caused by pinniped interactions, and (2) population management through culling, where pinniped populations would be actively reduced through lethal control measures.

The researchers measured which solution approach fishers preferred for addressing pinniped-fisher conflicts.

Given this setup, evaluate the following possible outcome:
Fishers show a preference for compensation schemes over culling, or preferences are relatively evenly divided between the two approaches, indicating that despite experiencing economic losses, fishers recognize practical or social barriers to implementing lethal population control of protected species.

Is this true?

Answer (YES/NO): NO